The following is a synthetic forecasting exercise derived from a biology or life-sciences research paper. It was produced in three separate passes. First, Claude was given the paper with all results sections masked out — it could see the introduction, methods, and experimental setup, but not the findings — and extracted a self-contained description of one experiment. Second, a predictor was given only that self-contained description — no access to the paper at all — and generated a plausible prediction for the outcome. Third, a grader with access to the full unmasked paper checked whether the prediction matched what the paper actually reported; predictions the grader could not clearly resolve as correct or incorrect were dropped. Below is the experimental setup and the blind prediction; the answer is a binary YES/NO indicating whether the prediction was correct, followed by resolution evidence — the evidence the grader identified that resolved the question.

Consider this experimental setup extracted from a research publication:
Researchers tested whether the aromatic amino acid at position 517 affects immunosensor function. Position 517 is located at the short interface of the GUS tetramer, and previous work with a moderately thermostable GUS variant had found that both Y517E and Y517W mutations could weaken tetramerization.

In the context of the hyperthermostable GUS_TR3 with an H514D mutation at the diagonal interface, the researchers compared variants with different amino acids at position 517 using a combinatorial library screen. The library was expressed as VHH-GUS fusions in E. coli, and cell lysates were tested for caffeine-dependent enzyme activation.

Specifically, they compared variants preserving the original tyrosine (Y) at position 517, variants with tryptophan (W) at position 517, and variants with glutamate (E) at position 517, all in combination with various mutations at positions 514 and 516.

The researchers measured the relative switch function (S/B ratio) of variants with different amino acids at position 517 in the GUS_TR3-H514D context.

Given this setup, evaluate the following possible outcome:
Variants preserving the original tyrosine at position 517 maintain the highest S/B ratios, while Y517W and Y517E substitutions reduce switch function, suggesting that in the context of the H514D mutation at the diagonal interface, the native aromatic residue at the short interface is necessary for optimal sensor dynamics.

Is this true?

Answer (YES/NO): NO